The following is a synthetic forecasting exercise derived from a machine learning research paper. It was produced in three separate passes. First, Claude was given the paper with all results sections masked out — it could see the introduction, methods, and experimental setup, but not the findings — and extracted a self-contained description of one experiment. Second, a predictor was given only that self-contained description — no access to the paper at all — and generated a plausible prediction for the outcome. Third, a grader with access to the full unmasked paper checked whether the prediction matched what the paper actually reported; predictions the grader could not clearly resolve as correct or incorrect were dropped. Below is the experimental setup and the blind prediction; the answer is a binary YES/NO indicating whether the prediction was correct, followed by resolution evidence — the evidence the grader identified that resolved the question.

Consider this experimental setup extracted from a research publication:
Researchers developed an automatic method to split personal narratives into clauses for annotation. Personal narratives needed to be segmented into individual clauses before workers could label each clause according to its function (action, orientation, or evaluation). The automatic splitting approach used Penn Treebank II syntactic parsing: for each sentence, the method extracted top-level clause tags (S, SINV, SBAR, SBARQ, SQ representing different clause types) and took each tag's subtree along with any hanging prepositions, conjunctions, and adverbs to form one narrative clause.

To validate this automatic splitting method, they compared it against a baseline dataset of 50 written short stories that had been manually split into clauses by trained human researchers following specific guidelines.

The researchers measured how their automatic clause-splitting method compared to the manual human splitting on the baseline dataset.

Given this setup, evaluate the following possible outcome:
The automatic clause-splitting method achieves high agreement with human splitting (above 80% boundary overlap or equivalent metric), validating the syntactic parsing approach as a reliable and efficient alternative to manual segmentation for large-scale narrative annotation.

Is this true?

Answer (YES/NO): YES